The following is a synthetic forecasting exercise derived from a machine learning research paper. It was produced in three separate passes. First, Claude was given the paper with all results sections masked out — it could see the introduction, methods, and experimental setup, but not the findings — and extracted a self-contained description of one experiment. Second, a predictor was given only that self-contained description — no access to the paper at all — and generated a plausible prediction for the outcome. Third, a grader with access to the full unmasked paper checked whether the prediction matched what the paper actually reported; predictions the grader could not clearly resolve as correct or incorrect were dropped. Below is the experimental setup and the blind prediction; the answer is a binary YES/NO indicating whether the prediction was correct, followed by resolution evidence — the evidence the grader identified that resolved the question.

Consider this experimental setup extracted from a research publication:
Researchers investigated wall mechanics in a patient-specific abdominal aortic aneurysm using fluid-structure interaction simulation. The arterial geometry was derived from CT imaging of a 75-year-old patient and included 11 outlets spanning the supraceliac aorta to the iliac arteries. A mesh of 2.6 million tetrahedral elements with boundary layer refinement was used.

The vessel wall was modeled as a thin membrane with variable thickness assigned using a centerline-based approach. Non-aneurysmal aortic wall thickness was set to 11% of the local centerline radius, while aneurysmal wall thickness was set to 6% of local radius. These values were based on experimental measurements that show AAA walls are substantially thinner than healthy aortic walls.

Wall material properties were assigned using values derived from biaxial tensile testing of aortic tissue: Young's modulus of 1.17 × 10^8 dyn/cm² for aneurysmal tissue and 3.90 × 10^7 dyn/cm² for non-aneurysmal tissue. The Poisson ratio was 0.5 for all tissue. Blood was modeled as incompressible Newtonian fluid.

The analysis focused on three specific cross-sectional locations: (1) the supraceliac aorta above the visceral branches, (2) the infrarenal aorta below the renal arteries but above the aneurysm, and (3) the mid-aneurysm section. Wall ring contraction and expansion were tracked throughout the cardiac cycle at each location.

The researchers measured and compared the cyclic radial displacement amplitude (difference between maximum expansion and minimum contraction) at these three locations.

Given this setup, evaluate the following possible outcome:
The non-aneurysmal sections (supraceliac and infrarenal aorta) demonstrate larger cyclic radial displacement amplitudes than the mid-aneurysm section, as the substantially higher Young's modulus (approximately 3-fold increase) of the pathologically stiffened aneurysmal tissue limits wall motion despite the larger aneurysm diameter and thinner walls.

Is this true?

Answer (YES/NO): YES